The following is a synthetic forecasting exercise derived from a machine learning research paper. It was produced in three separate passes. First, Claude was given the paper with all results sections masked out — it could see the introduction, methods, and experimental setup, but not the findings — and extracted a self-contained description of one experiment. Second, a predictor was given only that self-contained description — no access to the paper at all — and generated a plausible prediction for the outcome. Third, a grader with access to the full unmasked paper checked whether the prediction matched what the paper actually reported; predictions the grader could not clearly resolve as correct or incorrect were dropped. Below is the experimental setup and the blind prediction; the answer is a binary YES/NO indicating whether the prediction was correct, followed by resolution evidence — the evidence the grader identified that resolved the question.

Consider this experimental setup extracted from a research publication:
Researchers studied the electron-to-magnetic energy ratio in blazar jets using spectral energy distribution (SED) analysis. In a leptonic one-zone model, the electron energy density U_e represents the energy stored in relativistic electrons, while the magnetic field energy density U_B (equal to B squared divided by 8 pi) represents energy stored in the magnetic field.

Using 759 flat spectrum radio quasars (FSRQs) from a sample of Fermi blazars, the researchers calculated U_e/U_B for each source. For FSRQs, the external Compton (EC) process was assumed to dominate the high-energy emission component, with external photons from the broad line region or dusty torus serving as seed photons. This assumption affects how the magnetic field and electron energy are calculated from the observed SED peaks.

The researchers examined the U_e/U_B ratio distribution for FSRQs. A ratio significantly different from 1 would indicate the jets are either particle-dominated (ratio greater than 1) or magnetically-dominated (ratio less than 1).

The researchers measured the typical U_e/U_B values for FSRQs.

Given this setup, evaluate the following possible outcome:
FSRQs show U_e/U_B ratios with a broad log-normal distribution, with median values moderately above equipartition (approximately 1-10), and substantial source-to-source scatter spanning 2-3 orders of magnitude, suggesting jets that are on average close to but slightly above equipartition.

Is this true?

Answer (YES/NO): NO